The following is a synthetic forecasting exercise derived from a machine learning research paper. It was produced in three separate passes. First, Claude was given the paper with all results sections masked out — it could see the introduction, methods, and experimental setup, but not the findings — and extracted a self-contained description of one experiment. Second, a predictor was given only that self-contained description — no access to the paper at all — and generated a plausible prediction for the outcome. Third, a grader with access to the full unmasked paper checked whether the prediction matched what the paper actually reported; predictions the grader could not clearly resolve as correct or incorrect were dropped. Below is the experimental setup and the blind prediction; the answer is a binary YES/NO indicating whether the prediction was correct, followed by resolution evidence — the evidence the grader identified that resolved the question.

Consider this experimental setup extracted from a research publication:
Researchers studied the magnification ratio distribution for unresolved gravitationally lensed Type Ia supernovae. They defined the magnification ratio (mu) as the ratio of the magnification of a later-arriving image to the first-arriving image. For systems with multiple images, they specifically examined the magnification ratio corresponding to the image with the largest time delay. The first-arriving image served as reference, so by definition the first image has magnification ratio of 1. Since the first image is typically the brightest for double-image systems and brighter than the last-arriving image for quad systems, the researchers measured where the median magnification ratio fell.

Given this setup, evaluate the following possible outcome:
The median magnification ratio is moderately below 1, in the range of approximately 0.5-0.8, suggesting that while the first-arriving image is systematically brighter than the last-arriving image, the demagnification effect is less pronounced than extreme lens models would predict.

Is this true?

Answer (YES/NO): NO